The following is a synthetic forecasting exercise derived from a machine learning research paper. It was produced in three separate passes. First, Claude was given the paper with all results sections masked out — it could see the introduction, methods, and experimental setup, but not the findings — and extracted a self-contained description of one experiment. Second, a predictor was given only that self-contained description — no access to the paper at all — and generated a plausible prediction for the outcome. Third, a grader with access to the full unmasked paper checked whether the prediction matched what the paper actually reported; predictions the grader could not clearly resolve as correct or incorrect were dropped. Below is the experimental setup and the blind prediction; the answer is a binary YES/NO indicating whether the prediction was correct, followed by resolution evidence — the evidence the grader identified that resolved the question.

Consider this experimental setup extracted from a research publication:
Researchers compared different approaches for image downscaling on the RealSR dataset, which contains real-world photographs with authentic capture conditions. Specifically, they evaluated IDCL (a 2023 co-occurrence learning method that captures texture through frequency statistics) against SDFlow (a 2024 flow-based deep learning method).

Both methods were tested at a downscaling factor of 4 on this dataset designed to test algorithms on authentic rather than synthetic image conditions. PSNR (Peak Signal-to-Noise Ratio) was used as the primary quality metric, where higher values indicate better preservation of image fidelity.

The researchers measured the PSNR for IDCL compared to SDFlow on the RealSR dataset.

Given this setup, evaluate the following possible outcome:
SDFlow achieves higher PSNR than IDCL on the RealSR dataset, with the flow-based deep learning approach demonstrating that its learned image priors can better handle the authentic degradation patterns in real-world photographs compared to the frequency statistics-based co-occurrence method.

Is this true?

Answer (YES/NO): YES